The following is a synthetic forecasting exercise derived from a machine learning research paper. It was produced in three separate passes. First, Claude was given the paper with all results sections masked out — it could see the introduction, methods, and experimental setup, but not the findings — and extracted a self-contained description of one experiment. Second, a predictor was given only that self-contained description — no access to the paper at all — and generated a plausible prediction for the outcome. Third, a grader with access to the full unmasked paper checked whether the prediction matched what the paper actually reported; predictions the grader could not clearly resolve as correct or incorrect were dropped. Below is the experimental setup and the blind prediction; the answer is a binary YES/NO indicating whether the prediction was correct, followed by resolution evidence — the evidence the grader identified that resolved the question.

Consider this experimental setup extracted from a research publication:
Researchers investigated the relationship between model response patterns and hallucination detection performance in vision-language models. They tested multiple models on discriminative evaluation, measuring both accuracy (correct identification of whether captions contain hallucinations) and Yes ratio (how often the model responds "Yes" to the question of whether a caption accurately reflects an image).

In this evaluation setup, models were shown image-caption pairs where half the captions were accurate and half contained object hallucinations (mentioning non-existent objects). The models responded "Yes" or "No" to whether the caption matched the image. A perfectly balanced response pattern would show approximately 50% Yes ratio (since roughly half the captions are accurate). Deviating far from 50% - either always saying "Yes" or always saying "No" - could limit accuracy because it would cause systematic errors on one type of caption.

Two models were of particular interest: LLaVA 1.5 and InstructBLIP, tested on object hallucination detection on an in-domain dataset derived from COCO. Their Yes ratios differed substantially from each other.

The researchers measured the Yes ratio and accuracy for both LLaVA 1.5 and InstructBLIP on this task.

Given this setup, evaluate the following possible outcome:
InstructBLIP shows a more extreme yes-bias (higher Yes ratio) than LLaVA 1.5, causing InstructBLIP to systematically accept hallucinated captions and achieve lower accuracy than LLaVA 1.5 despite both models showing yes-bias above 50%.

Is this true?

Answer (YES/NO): NO